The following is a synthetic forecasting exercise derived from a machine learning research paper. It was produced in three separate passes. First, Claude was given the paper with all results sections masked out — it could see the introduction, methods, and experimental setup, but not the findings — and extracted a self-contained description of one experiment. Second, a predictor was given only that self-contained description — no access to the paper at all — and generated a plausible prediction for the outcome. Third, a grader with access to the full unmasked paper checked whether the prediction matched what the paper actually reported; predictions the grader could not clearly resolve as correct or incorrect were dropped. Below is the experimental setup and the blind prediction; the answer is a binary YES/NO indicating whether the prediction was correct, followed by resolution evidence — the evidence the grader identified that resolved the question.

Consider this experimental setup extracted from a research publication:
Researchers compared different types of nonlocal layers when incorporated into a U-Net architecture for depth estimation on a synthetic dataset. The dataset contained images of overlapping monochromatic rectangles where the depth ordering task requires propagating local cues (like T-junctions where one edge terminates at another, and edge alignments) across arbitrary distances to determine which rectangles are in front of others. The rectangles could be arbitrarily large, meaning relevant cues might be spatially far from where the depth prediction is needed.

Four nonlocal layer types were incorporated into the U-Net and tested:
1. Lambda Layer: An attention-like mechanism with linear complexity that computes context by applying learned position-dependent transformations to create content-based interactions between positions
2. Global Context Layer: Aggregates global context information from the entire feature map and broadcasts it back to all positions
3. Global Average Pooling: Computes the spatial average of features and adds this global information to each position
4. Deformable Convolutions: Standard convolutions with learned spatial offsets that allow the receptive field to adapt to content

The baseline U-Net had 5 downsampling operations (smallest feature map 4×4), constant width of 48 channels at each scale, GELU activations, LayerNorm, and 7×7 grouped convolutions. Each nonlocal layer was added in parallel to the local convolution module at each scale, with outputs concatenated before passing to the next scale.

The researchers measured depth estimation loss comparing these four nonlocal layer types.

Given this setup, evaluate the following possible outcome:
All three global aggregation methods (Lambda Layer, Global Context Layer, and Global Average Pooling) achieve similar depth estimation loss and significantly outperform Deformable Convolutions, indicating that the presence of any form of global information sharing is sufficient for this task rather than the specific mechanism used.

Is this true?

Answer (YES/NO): NO